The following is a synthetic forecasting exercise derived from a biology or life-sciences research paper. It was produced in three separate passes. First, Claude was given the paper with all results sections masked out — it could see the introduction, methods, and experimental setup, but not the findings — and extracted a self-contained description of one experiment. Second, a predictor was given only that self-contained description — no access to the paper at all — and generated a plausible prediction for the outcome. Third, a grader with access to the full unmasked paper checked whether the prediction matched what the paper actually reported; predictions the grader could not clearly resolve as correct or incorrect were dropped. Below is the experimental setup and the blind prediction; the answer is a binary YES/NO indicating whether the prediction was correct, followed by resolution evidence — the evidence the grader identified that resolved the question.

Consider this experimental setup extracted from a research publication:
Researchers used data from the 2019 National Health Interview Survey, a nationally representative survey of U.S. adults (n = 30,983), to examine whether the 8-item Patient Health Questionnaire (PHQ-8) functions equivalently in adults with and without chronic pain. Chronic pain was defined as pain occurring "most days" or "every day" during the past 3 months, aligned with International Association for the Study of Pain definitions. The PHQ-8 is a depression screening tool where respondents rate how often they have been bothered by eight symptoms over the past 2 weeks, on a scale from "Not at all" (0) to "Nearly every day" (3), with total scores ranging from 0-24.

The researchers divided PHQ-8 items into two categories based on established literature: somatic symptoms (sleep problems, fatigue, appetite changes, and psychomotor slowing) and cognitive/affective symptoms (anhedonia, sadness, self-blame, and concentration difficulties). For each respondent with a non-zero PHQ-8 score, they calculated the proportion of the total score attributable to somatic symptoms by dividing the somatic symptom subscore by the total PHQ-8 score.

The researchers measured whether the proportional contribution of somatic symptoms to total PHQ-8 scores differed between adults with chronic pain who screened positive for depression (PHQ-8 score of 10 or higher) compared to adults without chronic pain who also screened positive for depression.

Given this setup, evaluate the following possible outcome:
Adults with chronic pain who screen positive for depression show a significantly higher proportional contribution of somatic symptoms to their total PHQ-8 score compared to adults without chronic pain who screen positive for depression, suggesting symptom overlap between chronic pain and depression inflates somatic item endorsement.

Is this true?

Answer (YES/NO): NO